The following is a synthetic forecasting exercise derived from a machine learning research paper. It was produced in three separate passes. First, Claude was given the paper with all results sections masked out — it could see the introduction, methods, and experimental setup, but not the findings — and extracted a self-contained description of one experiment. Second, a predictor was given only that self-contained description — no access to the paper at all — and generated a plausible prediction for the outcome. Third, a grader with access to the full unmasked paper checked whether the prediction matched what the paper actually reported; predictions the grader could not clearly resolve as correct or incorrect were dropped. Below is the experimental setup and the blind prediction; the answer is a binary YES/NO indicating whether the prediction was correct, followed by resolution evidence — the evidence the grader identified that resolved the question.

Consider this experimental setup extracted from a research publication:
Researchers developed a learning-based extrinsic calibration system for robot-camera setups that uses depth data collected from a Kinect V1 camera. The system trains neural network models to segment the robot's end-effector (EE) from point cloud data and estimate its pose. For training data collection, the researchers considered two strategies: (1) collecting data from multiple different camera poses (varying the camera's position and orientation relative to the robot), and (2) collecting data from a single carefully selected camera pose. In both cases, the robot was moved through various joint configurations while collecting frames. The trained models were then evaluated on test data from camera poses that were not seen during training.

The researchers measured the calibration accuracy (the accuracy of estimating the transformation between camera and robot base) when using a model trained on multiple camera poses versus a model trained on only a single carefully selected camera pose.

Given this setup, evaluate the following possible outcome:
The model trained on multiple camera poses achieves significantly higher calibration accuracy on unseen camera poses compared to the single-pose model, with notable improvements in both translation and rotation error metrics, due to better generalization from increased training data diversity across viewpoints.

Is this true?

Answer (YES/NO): NO